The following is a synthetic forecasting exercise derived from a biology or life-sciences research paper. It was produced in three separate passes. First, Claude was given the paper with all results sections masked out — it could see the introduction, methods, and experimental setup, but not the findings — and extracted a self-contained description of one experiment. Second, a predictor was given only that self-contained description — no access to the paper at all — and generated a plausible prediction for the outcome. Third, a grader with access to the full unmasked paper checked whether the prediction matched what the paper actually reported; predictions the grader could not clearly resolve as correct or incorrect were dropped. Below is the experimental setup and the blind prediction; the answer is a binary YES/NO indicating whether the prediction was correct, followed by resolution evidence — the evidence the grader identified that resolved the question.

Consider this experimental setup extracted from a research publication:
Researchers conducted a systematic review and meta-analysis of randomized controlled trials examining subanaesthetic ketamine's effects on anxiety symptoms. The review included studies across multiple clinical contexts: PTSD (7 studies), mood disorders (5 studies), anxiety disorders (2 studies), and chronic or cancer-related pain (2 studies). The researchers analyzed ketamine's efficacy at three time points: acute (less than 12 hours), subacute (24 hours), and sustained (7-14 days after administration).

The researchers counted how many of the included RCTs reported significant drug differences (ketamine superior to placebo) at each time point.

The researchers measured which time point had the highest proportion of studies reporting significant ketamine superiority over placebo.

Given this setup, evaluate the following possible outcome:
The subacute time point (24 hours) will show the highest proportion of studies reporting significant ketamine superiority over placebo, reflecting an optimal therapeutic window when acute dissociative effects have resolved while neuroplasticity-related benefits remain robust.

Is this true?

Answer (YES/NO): NO